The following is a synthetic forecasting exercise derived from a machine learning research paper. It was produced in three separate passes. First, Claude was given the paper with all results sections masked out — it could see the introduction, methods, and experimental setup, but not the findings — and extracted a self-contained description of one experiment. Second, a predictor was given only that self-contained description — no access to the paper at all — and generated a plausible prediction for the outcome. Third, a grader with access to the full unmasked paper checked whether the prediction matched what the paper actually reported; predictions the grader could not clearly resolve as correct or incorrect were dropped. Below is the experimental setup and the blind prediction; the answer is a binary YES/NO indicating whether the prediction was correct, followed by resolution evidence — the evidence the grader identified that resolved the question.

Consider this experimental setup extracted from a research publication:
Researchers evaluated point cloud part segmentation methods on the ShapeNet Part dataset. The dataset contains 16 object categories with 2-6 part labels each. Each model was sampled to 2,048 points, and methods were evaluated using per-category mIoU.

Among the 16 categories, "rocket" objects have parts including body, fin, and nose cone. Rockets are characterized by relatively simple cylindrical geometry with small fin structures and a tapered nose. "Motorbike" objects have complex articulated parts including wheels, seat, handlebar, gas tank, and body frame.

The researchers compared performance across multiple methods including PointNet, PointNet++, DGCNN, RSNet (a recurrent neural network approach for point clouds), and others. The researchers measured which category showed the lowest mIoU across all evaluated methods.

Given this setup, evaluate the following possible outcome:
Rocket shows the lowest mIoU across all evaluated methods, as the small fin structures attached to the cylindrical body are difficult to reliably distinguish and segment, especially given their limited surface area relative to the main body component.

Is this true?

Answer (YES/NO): YES